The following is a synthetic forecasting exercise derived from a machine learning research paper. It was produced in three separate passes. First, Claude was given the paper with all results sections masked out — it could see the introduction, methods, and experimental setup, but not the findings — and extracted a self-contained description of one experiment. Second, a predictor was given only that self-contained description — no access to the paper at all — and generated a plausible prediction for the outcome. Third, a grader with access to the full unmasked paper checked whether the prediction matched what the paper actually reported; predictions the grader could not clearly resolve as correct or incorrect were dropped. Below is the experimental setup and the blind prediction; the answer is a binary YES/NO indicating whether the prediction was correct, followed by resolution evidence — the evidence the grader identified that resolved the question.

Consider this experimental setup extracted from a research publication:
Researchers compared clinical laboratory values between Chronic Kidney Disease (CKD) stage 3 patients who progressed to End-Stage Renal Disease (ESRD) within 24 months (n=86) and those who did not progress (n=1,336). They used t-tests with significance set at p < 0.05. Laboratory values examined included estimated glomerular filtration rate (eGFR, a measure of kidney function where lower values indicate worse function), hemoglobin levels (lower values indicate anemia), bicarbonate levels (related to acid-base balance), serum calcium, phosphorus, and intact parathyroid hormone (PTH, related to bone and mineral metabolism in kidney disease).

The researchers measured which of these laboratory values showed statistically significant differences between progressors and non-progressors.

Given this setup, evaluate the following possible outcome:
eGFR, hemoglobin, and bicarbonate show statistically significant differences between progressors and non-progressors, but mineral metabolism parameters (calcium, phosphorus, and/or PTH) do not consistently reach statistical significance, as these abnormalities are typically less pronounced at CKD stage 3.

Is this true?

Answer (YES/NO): NO